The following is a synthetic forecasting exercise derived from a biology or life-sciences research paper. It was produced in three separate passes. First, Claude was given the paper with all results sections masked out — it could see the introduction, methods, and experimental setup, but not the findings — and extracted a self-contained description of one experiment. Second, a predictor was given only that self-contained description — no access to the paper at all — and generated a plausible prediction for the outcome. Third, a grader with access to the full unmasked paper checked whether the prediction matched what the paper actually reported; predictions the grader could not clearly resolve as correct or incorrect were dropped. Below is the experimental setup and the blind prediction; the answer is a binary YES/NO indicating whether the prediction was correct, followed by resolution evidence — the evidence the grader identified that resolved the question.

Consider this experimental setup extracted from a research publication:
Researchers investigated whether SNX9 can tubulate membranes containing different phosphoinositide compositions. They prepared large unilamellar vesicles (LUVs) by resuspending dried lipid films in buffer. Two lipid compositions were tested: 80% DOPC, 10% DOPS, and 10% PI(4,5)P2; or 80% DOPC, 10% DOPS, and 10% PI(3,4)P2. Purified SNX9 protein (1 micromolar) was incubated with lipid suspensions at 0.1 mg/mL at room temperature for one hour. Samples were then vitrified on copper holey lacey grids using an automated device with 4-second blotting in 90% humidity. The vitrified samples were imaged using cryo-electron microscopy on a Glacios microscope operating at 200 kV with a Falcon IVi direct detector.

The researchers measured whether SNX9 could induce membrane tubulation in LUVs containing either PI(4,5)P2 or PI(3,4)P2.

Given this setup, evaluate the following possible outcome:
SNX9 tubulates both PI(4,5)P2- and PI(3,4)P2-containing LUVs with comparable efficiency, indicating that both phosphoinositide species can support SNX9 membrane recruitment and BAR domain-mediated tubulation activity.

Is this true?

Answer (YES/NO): YES